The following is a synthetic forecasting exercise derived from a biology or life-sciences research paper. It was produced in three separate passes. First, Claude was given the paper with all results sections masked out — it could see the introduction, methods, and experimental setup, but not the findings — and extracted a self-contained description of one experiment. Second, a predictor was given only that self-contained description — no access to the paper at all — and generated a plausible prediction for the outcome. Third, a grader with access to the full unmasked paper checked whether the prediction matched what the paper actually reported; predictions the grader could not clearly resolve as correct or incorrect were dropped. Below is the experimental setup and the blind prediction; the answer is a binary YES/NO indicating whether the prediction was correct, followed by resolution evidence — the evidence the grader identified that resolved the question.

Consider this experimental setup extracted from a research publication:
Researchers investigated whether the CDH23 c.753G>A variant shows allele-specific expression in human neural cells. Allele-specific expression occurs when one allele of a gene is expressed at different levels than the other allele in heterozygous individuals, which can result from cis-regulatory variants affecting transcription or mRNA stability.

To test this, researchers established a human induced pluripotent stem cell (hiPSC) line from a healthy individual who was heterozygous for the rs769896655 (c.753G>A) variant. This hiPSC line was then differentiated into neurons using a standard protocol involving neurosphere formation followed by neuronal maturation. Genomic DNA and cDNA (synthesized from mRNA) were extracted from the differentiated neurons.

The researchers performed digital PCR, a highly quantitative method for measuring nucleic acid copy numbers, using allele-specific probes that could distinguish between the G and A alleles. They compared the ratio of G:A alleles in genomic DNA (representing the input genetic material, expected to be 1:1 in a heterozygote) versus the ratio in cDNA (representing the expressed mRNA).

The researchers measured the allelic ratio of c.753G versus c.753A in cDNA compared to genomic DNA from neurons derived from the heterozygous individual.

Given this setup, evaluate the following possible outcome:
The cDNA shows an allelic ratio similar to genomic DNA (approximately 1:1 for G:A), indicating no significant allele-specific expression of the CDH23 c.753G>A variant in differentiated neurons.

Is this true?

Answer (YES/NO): YES